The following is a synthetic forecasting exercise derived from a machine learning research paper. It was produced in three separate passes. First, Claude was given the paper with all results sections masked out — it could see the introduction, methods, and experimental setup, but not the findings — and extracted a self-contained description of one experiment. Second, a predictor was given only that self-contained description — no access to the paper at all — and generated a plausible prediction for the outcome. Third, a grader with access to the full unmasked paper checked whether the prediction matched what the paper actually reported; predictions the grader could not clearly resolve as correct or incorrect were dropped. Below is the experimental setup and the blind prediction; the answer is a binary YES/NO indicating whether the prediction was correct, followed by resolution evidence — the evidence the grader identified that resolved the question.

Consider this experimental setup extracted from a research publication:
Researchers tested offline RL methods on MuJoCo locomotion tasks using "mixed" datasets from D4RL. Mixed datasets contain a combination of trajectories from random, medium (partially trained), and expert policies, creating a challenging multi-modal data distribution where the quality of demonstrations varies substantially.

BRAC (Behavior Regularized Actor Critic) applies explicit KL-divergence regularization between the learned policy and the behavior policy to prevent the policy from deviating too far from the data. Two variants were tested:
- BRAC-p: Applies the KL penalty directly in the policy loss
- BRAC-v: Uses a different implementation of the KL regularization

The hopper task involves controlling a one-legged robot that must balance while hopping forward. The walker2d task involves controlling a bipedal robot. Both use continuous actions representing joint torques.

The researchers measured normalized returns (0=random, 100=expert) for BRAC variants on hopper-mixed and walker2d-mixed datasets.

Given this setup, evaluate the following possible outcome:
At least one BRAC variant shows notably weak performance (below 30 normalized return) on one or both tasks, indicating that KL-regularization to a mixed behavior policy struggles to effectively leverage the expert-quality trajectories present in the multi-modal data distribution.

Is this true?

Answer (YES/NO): YES